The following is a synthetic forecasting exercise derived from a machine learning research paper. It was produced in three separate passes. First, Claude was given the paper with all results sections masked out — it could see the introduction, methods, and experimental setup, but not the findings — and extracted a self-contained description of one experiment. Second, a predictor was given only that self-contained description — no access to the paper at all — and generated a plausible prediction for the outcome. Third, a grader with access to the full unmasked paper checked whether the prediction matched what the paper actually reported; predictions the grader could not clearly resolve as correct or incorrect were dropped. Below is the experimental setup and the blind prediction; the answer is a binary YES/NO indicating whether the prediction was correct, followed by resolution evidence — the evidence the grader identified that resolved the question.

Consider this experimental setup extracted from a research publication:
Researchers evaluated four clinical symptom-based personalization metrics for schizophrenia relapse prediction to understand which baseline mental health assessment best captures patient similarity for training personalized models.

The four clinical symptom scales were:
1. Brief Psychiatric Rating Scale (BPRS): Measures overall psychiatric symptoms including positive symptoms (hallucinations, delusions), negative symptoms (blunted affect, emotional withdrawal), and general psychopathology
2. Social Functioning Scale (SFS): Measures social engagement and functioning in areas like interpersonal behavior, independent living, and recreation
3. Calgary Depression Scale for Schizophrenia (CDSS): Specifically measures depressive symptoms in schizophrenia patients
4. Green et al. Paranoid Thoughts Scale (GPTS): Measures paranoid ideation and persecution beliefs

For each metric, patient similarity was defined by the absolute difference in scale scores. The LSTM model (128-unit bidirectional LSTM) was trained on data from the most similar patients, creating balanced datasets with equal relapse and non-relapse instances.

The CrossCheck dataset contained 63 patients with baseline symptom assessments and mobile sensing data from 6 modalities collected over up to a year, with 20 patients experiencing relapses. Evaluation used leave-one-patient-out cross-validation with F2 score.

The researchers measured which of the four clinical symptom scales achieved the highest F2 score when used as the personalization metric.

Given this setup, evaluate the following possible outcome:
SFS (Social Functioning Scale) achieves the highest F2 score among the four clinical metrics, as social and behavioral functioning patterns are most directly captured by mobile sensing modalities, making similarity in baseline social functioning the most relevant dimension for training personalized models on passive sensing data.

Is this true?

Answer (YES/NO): YES